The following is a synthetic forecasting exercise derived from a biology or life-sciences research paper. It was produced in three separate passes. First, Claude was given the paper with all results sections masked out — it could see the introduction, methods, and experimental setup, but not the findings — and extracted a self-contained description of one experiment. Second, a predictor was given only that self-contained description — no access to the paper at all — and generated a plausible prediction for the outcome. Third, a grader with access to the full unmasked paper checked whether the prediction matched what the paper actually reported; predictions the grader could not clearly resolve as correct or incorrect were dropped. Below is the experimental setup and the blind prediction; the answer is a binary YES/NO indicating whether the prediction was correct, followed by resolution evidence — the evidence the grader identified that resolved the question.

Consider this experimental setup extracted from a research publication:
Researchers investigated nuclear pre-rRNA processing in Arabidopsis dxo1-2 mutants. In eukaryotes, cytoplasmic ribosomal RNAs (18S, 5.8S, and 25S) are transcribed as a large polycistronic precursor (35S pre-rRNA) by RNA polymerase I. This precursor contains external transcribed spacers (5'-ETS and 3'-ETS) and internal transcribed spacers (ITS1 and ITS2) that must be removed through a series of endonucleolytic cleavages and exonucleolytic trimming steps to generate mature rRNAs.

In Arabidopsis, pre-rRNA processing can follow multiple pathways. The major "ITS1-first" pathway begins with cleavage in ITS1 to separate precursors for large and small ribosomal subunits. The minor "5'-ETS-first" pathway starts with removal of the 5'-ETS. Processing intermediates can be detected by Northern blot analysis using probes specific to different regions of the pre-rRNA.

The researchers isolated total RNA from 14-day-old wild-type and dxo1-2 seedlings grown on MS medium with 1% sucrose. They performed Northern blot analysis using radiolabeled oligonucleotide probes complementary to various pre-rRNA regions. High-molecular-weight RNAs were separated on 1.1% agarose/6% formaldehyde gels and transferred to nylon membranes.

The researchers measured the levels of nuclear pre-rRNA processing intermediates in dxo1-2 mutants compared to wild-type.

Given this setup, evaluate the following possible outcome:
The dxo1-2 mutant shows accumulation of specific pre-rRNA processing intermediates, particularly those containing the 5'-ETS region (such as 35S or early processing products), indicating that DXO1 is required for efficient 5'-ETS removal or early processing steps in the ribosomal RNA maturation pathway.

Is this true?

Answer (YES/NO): NO